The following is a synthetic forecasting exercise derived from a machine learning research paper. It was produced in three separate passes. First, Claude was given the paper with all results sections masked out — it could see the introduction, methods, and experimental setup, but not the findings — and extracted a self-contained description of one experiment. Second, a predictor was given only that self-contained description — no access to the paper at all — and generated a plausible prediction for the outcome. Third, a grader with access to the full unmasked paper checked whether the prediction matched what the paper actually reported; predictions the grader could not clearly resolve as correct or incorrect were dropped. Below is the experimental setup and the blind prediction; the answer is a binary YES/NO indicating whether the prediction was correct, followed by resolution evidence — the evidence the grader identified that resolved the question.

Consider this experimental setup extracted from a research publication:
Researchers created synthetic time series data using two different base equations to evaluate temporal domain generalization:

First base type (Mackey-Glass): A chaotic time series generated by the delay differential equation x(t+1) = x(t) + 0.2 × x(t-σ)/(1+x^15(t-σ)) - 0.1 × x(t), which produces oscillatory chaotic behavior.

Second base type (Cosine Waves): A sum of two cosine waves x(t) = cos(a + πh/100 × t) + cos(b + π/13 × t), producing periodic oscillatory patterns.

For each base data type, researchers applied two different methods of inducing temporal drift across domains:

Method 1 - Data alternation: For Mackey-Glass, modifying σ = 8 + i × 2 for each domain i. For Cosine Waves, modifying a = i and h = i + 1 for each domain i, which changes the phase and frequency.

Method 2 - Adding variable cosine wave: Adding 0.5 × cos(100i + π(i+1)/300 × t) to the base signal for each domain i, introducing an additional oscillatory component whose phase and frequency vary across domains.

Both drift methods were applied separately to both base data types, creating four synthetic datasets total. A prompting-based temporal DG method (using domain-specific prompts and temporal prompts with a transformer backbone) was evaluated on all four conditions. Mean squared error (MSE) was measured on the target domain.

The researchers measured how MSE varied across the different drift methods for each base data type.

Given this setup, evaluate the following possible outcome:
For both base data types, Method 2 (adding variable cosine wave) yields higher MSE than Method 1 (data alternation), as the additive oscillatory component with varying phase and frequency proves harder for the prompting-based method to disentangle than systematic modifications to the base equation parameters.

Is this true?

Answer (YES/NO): YES